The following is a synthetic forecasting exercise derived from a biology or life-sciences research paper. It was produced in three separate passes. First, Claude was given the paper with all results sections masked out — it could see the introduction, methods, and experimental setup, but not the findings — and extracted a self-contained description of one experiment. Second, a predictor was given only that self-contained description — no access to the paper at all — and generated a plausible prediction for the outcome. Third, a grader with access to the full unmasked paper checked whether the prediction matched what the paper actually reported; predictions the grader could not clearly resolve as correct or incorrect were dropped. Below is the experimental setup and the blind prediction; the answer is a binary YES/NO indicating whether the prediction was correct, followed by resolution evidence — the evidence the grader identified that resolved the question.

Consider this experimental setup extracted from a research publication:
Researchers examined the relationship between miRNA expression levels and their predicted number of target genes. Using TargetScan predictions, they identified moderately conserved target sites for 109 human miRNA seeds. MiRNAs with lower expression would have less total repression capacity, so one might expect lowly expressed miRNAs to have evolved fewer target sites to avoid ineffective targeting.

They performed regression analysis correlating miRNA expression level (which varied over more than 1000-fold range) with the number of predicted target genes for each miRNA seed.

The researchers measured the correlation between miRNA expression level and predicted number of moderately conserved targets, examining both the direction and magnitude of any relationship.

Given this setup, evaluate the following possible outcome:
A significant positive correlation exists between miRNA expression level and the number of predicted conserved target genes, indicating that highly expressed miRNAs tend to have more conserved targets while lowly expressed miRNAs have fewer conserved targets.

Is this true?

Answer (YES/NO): NO